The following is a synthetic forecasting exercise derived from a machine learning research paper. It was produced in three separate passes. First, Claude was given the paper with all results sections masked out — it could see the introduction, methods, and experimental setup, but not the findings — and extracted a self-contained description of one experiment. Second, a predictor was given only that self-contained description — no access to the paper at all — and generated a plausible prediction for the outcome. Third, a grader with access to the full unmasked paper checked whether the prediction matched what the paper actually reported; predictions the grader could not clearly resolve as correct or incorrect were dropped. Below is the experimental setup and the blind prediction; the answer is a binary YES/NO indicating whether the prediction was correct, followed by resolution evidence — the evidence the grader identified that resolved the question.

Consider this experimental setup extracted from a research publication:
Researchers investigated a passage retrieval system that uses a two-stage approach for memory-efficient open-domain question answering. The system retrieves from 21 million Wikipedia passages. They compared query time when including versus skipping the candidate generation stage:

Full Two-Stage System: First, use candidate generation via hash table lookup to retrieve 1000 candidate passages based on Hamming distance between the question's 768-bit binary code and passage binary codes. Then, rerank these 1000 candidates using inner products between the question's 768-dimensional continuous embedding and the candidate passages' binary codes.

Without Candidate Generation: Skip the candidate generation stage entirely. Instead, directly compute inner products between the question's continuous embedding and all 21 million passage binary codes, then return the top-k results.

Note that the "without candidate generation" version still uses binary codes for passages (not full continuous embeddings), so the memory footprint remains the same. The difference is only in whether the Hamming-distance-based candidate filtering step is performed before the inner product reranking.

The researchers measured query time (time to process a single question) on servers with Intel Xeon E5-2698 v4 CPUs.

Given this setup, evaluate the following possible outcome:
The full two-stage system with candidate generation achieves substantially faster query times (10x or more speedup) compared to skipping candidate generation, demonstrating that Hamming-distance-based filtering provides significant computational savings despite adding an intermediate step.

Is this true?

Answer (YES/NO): YES